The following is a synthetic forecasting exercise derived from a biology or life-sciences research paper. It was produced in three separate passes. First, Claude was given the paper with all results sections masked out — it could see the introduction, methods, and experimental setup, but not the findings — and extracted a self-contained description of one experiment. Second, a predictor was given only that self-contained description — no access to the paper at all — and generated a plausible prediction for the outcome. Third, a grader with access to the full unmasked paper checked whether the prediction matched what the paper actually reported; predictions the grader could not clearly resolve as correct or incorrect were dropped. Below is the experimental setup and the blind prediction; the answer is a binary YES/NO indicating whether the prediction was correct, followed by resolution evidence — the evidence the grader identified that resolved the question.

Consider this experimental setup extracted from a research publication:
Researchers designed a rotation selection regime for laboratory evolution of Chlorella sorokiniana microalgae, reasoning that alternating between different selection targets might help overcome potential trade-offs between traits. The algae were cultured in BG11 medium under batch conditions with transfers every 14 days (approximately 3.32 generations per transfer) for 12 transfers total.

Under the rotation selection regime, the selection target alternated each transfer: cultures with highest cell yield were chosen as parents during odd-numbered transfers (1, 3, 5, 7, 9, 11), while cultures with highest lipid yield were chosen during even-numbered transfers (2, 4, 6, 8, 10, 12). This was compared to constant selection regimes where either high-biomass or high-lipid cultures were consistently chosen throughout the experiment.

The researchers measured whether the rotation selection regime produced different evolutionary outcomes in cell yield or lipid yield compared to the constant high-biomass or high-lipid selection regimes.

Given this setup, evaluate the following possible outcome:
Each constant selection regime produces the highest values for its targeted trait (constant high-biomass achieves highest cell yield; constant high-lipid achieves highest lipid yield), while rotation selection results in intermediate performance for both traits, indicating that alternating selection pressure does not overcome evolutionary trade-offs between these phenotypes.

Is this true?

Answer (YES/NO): NO